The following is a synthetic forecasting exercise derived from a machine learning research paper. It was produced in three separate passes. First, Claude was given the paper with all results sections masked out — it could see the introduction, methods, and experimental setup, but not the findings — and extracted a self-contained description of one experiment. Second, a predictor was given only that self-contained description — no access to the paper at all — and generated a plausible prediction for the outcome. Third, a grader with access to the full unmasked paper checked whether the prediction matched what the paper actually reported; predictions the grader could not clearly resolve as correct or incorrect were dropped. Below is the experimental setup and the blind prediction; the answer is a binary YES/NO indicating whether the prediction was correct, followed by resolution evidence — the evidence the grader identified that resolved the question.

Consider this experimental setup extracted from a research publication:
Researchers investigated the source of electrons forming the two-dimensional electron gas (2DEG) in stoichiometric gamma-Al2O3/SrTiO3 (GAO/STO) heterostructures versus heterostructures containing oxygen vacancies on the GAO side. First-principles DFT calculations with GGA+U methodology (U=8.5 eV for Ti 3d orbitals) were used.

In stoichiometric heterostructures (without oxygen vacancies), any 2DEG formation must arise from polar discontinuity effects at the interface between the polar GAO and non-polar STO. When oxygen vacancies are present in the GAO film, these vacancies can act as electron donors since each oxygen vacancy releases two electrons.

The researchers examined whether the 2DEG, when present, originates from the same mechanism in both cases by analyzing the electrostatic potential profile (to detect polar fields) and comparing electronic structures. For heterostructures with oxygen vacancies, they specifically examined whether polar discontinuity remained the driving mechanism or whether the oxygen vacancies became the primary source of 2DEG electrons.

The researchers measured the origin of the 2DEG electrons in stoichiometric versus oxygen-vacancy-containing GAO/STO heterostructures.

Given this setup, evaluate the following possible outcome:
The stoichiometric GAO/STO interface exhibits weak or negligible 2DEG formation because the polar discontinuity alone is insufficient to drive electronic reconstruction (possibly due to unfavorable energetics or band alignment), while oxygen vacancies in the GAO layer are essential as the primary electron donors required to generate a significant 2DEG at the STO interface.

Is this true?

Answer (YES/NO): NO